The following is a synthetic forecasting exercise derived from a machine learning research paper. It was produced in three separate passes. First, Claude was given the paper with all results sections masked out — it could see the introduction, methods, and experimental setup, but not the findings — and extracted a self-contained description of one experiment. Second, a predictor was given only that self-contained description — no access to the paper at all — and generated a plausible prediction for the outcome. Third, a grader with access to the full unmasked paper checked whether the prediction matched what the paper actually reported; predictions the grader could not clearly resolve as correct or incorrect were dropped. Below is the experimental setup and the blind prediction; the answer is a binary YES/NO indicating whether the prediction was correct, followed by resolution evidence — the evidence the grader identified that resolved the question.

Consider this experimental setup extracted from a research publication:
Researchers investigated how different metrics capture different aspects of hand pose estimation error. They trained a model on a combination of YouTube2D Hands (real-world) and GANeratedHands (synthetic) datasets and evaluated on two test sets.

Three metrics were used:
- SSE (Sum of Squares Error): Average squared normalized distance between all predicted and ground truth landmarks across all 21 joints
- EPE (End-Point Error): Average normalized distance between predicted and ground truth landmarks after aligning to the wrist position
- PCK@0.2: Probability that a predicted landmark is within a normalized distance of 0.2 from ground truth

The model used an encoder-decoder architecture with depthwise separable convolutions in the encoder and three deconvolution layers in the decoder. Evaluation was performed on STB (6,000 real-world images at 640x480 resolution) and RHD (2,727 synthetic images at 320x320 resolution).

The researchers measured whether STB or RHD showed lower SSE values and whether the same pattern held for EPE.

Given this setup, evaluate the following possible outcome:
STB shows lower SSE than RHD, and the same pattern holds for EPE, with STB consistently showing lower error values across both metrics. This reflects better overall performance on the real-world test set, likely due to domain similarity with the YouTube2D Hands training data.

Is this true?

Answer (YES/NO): NO